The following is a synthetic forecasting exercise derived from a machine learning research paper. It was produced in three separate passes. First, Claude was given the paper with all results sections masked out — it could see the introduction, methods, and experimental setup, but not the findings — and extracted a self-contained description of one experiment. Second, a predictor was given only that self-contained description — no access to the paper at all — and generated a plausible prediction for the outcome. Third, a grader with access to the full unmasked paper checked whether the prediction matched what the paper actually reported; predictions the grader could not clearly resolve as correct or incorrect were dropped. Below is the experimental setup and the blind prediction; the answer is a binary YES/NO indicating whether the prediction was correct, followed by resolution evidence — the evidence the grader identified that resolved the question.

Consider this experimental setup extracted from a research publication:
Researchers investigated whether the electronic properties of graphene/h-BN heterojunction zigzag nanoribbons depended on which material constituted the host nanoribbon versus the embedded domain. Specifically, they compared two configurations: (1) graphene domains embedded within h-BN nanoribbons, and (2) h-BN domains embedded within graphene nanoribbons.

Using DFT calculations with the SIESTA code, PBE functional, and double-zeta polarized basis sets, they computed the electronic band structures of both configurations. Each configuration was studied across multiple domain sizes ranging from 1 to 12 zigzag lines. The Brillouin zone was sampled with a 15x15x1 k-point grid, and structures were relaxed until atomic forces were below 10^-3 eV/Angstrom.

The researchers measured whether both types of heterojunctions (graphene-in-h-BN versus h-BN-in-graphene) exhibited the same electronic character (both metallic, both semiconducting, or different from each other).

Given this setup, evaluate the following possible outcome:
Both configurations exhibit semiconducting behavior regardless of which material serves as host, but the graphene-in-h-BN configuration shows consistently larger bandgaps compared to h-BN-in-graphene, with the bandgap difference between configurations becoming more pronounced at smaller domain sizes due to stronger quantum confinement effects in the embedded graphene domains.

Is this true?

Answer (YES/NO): NO